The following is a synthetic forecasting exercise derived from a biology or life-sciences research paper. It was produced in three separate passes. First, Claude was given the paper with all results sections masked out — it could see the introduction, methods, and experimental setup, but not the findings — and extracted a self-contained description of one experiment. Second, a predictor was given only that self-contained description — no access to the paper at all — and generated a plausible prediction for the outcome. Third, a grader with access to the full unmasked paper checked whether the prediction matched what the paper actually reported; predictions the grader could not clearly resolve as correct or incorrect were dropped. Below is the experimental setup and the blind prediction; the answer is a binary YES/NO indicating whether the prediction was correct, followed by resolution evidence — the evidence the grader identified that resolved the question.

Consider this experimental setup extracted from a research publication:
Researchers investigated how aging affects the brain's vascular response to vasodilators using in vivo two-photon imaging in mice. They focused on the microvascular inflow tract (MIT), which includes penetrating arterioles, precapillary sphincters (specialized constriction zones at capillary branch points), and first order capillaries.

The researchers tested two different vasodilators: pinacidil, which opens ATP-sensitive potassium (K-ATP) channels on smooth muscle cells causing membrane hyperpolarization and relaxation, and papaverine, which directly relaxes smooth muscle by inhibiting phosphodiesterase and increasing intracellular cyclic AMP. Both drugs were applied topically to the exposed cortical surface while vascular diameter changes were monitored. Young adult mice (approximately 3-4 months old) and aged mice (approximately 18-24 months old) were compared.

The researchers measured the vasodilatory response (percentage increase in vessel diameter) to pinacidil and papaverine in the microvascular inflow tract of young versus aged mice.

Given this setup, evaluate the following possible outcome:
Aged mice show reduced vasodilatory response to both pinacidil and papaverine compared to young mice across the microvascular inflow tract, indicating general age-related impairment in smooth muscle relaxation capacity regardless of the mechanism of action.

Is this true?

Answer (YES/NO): NO